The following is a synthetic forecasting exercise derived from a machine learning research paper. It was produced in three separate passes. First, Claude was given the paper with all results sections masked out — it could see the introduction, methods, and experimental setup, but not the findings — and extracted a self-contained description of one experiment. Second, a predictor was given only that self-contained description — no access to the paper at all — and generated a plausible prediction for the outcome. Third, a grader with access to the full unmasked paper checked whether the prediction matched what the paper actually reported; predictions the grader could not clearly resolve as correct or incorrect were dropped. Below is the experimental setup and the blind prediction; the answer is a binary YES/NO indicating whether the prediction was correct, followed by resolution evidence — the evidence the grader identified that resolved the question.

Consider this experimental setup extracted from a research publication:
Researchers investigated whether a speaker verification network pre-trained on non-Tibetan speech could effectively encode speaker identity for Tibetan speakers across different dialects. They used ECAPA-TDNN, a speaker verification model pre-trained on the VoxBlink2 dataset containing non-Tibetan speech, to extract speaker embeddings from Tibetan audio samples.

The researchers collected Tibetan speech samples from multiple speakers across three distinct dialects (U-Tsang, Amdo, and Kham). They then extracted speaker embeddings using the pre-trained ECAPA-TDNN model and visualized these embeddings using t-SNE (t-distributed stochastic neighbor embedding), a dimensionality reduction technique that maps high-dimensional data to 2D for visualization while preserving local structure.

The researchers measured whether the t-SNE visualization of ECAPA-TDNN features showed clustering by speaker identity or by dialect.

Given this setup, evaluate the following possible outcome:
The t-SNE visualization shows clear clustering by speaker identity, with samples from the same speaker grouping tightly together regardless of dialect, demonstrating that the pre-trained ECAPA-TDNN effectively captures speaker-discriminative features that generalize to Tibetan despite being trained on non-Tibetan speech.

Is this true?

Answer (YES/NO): YES